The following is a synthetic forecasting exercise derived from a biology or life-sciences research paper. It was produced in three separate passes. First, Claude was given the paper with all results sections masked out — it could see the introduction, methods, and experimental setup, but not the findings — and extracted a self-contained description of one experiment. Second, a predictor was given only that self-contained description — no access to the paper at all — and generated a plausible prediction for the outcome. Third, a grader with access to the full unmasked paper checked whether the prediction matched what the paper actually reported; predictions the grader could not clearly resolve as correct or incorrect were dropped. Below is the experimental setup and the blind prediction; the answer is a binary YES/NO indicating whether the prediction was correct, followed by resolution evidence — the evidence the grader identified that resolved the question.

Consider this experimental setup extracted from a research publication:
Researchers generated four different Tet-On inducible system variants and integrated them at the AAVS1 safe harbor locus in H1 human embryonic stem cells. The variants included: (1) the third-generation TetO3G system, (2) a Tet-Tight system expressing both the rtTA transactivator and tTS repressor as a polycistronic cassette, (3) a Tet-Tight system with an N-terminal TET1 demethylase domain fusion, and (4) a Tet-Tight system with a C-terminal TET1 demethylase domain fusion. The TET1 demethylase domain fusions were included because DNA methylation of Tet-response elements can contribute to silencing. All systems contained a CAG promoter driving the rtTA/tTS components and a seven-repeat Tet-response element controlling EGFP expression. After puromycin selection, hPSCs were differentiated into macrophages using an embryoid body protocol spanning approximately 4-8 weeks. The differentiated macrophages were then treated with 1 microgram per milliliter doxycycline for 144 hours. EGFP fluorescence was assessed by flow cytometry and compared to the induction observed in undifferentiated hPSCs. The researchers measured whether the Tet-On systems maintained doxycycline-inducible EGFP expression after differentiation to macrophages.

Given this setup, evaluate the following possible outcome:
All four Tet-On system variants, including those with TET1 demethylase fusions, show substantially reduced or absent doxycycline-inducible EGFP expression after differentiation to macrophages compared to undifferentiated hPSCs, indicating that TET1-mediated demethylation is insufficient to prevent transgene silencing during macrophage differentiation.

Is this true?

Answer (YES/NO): YES